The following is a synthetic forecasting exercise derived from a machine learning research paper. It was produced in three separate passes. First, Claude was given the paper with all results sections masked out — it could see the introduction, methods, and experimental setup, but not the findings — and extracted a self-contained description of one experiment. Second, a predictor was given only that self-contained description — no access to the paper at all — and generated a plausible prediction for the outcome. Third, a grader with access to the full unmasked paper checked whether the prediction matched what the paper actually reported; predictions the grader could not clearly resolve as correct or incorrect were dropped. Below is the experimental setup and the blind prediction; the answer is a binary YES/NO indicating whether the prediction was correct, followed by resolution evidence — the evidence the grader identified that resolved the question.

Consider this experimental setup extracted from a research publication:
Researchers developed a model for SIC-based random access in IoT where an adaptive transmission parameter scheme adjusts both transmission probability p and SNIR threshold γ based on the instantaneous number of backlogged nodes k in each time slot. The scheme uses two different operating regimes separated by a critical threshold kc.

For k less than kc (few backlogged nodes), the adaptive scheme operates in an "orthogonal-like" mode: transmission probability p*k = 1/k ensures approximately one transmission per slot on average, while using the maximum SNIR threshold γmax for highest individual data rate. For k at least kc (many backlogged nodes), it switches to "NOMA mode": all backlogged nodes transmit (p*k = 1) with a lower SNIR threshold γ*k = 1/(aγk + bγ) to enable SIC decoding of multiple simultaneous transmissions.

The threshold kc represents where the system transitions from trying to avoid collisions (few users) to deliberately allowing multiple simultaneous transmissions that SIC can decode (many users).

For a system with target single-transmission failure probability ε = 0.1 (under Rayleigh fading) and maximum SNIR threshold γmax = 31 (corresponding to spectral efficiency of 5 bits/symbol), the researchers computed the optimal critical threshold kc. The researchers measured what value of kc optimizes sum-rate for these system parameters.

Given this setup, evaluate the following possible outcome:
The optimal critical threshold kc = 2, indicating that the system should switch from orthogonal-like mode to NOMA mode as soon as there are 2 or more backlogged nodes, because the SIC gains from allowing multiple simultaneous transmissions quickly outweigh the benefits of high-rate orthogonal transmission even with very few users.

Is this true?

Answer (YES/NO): NO